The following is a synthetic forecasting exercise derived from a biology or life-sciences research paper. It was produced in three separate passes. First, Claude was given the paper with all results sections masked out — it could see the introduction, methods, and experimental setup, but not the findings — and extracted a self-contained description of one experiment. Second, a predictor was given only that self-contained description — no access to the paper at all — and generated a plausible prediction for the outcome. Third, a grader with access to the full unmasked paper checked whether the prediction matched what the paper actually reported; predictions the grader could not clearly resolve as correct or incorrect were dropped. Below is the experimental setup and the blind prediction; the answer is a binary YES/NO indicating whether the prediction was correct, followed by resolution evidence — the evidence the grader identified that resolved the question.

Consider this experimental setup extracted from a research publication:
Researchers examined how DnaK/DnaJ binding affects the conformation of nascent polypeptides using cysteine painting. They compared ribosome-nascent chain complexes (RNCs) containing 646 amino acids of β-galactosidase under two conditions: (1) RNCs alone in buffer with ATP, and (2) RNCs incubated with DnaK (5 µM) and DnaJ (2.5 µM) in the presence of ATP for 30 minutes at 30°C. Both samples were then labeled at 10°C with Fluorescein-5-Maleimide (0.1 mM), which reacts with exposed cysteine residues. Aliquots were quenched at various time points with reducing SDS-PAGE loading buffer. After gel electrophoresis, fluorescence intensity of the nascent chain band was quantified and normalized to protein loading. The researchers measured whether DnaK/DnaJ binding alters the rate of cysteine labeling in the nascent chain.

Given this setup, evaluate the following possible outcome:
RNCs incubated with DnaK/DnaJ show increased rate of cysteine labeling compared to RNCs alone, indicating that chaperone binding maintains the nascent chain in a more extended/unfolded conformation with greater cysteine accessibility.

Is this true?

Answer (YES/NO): NO